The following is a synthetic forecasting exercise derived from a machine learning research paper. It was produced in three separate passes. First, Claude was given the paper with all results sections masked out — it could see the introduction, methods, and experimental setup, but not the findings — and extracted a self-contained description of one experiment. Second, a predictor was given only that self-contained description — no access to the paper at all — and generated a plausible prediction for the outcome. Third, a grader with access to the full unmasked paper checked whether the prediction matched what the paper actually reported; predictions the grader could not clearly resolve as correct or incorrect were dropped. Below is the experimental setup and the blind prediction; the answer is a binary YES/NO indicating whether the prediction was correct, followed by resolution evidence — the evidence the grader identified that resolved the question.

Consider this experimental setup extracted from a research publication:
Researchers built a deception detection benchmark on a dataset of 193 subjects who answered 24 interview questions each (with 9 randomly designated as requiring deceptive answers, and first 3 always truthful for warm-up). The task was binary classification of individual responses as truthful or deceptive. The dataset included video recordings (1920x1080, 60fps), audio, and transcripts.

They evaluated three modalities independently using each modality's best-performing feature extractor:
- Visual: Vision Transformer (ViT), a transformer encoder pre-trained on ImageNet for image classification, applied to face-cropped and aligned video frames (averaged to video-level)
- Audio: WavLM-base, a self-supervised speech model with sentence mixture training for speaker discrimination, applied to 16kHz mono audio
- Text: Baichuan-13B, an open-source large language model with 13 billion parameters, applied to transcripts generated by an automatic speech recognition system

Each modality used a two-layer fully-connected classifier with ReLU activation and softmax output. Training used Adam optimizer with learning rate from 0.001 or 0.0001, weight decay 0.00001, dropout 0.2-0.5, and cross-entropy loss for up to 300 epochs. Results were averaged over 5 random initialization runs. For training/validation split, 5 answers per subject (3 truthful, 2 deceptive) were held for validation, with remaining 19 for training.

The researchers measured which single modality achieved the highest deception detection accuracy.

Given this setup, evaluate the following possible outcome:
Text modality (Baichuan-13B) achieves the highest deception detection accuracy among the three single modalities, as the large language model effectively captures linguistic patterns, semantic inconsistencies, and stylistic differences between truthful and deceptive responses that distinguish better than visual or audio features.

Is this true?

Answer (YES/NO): YES